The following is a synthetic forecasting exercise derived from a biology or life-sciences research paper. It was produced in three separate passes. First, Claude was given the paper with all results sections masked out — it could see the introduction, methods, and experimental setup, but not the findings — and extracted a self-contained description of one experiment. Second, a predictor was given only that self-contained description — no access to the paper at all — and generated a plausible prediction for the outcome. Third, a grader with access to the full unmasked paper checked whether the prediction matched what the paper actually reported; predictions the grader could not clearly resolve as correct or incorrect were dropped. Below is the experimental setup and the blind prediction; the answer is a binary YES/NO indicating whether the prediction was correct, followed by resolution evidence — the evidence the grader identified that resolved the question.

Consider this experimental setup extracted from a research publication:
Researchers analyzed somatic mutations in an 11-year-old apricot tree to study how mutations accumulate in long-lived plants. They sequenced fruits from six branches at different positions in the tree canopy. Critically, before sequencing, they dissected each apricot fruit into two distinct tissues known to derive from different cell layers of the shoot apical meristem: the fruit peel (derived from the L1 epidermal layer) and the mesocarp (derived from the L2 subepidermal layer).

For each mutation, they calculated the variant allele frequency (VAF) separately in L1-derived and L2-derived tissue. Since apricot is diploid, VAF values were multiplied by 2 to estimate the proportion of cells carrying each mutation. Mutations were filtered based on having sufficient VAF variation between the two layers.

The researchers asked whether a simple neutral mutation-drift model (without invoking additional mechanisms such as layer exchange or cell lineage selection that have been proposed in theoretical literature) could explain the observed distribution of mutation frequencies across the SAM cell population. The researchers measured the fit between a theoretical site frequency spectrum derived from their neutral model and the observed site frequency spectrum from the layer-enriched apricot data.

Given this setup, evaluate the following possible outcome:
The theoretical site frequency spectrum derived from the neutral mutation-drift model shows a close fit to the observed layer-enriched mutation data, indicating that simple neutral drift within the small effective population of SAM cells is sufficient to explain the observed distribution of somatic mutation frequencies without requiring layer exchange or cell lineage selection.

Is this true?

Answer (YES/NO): YES